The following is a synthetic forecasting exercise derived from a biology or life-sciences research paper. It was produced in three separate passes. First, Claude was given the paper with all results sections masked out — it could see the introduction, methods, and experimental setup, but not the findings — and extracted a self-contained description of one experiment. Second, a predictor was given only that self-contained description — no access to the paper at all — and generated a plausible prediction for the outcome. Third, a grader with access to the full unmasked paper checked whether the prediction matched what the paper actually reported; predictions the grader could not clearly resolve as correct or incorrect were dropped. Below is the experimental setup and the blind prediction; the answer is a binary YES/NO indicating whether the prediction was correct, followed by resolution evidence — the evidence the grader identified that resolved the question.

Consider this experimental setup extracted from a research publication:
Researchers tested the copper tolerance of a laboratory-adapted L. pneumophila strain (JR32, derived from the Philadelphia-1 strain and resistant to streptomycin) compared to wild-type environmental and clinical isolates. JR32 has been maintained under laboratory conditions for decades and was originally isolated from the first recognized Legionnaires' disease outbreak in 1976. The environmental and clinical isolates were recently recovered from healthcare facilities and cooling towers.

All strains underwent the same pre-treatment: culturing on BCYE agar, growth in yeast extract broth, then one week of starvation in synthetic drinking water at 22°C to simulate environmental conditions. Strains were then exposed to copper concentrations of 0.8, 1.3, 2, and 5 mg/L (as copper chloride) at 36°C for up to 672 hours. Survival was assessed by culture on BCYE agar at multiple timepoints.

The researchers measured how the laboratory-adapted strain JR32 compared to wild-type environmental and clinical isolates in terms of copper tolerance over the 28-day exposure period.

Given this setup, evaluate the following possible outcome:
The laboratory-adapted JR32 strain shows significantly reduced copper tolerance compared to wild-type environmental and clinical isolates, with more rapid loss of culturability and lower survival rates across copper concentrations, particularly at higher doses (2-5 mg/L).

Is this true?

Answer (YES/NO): NO